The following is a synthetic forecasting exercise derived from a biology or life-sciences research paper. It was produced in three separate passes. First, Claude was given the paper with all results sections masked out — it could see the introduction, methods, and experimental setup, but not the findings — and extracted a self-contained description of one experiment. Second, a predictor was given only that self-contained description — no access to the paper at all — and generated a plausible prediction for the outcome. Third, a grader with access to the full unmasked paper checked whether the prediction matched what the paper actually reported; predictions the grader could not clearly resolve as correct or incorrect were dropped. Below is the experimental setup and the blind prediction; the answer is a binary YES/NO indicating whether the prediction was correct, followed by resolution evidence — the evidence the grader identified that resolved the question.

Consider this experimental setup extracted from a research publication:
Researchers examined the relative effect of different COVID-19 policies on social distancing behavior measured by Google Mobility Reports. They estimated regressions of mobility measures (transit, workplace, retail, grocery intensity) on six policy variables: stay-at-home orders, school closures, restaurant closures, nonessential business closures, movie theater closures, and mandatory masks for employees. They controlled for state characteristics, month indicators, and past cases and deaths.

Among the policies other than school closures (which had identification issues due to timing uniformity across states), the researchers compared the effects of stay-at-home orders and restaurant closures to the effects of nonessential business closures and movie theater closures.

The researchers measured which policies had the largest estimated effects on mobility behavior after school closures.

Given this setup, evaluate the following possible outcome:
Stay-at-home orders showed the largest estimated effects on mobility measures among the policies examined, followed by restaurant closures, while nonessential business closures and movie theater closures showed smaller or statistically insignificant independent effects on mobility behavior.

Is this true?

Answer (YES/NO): NO